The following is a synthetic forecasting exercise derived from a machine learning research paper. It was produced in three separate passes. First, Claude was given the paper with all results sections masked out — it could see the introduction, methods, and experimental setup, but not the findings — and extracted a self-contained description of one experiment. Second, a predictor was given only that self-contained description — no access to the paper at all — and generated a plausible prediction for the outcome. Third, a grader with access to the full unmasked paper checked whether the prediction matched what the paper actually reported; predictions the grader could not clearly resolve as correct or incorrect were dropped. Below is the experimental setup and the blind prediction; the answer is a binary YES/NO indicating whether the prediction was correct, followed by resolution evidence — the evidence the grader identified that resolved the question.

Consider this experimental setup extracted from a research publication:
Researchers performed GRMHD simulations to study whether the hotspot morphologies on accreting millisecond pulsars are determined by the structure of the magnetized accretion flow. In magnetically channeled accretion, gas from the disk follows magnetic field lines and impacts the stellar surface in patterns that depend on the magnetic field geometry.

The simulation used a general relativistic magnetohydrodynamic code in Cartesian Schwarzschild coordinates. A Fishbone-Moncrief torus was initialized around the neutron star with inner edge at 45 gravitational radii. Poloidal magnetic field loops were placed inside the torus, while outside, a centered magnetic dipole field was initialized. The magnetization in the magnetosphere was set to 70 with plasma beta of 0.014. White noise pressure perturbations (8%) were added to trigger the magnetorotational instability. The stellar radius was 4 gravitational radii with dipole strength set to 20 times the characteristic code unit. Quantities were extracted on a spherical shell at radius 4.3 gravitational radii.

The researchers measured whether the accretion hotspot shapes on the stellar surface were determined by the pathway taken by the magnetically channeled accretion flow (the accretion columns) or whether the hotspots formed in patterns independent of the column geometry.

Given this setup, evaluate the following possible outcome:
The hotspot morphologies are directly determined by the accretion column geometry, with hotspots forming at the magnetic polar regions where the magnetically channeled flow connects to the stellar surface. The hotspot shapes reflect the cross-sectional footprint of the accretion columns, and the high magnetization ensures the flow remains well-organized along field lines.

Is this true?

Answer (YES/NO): YES